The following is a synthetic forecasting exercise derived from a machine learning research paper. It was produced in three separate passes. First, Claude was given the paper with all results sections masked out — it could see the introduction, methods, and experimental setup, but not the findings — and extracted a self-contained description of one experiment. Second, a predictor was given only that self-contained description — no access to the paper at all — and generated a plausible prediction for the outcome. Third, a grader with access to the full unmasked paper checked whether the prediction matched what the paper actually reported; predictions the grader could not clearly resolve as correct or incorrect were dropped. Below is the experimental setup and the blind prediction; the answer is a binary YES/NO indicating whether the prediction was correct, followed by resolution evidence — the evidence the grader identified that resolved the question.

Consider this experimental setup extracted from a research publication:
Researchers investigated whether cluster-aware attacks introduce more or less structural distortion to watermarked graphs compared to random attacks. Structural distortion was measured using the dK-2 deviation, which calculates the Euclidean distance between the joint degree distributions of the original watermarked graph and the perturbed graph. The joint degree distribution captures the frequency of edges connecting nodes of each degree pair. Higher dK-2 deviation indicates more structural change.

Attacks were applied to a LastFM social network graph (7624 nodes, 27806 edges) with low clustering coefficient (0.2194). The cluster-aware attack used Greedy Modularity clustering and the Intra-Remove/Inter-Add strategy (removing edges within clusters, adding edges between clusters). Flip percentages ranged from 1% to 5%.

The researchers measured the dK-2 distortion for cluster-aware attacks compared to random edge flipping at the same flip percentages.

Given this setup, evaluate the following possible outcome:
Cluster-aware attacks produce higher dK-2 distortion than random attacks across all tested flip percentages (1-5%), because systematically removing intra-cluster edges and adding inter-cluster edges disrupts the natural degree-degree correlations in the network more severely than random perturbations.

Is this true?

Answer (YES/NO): NO